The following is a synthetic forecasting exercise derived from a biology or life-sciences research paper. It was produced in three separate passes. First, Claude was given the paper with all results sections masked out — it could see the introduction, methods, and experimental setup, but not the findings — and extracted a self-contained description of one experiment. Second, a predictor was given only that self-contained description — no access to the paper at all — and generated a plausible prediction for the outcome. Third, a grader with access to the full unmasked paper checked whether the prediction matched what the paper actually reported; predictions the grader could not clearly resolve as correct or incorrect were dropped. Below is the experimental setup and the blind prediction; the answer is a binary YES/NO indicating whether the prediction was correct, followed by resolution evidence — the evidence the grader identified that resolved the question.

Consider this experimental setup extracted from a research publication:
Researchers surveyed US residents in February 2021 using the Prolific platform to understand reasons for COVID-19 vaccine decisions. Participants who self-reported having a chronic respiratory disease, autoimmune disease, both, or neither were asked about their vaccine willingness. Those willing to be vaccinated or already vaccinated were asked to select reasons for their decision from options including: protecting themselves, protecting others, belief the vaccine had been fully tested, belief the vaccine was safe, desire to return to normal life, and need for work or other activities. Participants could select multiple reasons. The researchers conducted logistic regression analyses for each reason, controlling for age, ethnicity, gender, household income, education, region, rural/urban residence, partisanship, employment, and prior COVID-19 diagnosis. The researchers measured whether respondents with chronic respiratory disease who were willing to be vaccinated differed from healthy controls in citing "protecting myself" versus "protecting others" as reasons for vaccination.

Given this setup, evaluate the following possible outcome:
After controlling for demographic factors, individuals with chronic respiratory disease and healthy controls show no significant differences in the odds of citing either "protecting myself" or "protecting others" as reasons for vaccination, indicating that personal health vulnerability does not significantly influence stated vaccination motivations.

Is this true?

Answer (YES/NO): NO